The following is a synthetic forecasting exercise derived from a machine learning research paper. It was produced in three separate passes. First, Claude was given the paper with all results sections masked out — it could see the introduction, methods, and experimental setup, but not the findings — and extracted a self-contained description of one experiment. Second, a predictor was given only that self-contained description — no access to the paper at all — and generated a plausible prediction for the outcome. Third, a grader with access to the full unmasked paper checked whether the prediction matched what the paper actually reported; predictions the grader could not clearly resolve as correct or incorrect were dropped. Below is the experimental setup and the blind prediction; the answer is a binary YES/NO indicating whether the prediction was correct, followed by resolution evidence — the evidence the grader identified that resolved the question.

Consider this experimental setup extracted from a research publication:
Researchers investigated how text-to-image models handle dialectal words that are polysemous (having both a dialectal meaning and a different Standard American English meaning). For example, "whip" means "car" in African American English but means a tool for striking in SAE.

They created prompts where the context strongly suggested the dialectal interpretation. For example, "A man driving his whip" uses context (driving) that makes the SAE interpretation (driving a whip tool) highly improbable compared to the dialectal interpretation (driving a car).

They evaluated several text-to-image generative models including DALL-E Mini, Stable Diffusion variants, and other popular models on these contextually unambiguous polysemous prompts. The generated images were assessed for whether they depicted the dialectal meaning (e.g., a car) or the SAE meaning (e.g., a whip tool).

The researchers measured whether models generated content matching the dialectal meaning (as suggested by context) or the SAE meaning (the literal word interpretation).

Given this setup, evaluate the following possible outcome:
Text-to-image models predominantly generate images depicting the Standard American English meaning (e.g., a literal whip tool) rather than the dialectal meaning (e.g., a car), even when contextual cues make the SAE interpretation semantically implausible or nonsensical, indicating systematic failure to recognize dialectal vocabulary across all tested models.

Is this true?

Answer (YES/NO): YES